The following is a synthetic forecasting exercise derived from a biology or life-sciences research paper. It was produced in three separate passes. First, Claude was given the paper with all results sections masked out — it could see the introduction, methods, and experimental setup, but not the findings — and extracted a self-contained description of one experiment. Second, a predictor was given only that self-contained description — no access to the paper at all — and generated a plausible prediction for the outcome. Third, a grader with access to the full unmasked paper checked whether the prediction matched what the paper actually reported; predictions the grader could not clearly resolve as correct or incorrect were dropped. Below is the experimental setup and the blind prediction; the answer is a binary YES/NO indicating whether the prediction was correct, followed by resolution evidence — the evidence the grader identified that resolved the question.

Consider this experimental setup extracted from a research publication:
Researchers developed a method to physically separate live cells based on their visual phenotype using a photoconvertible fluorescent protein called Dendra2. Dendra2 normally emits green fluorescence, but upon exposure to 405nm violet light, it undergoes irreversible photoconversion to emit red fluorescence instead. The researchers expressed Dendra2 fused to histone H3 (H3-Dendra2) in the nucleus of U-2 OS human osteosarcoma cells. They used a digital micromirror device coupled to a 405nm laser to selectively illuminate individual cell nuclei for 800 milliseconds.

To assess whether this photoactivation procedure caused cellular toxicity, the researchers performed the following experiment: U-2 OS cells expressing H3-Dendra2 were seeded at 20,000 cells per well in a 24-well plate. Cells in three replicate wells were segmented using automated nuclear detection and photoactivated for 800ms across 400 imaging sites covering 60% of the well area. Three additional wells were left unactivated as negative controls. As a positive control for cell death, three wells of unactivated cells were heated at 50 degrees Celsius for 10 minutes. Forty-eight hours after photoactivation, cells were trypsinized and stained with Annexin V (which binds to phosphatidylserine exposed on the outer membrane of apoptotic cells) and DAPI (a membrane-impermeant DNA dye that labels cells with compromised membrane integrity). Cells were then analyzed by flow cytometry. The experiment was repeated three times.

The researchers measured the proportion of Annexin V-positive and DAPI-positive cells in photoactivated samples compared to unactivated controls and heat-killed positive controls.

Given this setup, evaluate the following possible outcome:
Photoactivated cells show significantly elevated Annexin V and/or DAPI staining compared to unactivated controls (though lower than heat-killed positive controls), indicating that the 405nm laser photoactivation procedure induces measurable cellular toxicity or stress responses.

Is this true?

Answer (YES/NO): NO